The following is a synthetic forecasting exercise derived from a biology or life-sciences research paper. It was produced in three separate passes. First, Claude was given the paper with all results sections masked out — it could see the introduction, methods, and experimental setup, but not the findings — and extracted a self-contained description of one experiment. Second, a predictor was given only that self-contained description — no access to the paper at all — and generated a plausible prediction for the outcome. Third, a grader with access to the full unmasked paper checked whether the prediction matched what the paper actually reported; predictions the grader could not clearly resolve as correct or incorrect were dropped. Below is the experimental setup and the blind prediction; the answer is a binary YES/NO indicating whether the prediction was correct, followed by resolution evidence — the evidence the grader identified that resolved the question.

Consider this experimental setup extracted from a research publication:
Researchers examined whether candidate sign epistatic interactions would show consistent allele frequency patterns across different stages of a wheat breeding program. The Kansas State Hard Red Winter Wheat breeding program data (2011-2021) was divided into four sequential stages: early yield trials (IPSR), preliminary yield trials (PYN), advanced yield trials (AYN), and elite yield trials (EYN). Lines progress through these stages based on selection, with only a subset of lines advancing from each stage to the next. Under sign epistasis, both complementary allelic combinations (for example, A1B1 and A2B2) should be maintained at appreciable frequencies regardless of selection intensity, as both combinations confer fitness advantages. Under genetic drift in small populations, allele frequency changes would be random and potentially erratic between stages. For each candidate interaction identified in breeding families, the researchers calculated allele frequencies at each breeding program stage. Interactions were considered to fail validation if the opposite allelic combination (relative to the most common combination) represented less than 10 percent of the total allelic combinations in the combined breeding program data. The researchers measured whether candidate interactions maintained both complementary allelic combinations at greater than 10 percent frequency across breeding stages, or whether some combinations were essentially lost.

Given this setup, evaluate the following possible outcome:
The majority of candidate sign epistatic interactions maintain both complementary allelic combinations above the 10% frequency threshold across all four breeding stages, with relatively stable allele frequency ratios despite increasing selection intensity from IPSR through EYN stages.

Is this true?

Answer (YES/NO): NO